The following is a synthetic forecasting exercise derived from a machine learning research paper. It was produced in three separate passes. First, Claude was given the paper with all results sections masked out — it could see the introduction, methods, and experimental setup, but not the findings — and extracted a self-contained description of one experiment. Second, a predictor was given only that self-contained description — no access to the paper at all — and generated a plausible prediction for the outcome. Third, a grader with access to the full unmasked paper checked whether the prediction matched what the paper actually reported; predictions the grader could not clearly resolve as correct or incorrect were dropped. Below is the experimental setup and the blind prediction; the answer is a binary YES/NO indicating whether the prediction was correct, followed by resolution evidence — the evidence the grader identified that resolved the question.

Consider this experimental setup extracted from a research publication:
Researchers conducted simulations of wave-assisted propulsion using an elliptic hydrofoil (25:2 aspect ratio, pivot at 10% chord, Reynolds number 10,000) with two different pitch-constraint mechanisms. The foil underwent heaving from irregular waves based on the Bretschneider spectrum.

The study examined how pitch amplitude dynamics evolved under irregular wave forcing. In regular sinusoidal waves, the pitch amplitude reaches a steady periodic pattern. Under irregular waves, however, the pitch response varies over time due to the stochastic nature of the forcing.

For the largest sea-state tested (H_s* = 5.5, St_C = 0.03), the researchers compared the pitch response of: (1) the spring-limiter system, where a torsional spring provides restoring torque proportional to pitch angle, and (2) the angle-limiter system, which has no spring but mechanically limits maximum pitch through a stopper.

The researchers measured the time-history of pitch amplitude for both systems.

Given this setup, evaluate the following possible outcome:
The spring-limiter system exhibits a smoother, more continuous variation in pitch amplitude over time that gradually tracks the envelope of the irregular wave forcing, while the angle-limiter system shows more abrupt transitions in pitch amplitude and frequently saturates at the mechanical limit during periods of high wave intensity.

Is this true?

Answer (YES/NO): NO